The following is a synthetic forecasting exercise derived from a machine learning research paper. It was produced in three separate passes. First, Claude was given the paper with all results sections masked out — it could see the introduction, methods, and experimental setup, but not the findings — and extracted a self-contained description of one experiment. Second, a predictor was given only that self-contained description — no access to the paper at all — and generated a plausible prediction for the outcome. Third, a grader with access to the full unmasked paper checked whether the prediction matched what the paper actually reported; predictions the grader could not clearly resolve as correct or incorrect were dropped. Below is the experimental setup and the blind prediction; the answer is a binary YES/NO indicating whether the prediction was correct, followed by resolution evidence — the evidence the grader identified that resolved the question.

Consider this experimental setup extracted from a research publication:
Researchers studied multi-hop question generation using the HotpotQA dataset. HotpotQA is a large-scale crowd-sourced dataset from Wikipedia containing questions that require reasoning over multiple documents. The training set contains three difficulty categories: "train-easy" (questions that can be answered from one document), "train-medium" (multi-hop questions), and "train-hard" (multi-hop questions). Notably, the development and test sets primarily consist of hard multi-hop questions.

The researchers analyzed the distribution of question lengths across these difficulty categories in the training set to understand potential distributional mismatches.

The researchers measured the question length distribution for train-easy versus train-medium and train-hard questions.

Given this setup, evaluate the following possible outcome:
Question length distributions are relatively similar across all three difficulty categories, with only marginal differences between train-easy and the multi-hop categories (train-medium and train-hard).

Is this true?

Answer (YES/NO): NO